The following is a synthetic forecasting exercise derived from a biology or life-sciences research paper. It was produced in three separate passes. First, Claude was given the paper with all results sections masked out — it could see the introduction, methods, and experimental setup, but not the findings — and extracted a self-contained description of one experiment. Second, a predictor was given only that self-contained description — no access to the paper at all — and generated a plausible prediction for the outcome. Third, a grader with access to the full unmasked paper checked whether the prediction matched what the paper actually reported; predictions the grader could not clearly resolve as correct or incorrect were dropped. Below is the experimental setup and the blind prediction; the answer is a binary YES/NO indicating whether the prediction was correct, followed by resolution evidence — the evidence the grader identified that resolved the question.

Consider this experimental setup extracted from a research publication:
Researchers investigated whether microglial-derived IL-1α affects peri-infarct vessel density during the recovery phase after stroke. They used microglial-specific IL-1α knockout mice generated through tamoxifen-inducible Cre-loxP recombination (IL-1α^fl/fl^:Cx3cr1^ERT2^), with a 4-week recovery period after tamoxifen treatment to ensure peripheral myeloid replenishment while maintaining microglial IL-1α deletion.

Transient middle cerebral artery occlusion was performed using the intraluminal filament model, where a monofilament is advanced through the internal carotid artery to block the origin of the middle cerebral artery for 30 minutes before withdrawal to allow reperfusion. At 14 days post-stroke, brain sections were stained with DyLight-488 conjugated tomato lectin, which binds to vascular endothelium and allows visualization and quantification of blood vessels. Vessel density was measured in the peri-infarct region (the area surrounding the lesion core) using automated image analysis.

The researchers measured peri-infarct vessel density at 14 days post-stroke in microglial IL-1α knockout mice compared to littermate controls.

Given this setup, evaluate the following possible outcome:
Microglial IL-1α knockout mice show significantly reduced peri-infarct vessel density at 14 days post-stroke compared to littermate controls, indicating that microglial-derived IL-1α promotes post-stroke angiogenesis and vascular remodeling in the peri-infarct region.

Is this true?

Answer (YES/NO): YES